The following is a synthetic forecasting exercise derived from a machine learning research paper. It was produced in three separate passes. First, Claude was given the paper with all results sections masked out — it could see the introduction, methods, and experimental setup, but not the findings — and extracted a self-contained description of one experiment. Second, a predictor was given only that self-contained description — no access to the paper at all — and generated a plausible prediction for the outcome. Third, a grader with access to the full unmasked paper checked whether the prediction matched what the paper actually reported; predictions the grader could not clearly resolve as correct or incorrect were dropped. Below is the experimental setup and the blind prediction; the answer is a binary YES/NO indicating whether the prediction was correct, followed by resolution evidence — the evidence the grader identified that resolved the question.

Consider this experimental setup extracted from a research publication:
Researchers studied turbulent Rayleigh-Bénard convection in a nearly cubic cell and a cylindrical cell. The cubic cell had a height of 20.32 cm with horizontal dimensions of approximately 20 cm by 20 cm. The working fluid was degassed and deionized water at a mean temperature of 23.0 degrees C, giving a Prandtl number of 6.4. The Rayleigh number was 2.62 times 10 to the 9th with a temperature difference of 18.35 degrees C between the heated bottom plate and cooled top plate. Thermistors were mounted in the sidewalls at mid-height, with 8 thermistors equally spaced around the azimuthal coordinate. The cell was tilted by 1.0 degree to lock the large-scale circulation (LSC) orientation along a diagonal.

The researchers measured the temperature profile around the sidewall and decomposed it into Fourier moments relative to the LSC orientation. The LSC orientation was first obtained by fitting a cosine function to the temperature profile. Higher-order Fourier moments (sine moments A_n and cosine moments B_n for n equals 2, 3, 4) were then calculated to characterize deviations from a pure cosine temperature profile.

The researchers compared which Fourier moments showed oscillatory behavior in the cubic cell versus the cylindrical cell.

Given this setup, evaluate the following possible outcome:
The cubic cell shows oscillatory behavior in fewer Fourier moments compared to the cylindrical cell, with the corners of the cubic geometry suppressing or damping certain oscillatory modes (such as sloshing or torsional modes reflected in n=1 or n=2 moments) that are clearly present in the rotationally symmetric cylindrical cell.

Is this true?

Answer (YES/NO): NO